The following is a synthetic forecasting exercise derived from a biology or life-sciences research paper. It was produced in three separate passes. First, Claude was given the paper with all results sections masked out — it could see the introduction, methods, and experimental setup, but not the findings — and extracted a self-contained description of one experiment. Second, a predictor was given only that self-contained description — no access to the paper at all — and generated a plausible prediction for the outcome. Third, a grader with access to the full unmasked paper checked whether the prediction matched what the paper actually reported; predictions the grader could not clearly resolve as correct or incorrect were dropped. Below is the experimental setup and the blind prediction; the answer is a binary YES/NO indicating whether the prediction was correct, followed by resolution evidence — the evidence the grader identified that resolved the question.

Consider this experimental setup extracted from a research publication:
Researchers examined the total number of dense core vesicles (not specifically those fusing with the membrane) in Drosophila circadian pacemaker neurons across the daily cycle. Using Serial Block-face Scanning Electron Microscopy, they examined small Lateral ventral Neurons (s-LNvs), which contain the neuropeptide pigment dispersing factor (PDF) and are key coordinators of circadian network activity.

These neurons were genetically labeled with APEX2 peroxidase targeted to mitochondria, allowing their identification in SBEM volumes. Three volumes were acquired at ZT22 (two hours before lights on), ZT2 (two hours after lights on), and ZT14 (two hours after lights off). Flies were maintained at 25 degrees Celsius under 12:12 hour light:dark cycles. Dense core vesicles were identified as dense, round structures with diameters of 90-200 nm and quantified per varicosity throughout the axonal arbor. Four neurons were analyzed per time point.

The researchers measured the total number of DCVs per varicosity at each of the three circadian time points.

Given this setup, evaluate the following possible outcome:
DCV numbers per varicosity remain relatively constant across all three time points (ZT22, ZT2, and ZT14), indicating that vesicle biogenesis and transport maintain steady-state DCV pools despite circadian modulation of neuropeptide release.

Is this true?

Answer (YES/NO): NO